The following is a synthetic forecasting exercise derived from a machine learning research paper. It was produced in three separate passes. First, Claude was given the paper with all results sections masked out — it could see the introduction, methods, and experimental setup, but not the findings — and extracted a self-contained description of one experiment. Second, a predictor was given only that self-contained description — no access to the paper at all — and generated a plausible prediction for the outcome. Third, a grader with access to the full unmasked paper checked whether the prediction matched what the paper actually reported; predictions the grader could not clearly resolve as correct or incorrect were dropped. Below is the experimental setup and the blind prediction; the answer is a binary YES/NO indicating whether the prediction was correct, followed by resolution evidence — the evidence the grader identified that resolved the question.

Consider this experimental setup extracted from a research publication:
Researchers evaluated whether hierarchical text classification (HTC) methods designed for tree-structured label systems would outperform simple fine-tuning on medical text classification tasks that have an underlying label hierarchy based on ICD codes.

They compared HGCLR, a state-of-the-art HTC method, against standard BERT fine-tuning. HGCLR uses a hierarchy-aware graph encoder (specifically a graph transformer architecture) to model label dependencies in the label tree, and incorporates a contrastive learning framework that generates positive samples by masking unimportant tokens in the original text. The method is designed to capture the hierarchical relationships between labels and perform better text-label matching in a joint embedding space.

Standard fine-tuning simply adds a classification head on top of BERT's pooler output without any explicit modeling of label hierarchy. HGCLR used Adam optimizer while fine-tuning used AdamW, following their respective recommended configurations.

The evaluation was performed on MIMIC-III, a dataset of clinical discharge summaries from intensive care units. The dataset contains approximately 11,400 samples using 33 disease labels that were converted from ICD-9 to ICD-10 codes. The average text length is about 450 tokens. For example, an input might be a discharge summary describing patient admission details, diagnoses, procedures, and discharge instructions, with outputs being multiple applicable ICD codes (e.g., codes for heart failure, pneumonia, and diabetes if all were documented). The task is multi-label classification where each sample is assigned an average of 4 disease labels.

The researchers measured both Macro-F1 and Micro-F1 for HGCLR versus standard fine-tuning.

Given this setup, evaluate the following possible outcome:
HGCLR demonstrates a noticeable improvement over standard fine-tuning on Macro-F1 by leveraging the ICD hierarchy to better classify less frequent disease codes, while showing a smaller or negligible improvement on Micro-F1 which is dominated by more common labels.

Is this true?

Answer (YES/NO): NO